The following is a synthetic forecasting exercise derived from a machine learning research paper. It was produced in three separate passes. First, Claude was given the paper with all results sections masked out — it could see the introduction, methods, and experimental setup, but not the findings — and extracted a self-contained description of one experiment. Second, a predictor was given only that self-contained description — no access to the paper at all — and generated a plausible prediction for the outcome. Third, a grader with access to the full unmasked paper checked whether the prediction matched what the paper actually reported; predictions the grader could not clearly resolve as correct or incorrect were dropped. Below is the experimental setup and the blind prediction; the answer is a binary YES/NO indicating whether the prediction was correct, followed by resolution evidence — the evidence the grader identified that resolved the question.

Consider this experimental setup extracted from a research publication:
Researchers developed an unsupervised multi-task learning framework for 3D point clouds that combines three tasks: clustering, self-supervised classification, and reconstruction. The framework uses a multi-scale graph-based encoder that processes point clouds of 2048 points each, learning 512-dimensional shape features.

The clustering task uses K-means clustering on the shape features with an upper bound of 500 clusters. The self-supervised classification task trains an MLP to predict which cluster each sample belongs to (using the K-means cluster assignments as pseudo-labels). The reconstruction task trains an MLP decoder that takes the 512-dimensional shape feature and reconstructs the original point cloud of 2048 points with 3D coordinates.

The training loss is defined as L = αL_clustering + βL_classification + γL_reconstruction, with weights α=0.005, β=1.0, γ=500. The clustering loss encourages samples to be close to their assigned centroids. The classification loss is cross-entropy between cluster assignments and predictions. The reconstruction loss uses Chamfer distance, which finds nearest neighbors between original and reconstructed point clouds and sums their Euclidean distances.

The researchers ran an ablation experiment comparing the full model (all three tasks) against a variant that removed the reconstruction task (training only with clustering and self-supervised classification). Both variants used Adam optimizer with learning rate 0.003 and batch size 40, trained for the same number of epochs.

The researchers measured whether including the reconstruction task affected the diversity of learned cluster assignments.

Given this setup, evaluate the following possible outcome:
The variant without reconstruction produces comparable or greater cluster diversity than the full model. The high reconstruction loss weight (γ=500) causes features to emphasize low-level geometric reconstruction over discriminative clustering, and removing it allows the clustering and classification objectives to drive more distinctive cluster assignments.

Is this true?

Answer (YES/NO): NO